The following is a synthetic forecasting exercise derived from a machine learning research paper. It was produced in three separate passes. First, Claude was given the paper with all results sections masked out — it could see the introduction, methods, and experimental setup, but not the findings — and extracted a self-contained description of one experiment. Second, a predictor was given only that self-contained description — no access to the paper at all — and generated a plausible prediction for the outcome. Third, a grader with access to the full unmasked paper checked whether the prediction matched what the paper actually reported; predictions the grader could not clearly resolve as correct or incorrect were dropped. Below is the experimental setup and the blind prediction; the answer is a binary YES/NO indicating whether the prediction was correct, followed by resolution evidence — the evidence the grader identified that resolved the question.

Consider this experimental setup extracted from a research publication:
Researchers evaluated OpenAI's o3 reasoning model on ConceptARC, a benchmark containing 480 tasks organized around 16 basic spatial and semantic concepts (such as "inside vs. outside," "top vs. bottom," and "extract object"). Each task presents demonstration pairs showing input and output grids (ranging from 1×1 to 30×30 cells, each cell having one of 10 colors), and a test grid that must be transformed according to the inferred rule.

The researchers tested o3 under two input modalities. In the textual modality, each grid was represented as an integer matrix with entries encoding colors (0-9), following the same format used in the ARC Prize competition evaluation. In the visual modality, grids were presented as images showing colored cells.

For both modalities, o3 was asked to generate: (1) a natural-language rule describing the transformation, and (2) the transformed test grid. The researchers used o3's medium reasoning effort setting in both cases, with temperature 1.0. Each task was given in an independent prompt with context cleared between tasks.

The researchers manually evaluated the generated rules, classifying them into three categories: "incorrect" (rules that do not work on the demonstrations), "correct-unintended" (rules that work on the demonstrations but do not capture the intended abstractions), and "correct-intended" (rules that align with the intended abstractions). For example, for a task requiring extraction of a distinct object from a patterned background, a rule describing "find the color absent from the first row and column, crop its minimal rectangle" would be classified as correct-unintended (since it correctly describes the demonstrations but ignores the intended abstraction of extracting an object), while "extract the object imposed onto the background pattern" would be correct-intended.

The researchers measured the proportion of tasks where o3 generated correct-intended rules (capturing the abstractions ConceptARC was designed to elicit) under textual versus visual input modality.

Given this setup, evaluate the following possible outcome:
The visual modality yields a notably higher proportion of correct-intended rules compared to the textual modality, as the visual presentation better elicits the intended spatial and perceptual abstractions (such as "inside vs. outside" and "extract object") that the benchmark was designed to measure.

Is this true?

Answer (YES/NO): NO